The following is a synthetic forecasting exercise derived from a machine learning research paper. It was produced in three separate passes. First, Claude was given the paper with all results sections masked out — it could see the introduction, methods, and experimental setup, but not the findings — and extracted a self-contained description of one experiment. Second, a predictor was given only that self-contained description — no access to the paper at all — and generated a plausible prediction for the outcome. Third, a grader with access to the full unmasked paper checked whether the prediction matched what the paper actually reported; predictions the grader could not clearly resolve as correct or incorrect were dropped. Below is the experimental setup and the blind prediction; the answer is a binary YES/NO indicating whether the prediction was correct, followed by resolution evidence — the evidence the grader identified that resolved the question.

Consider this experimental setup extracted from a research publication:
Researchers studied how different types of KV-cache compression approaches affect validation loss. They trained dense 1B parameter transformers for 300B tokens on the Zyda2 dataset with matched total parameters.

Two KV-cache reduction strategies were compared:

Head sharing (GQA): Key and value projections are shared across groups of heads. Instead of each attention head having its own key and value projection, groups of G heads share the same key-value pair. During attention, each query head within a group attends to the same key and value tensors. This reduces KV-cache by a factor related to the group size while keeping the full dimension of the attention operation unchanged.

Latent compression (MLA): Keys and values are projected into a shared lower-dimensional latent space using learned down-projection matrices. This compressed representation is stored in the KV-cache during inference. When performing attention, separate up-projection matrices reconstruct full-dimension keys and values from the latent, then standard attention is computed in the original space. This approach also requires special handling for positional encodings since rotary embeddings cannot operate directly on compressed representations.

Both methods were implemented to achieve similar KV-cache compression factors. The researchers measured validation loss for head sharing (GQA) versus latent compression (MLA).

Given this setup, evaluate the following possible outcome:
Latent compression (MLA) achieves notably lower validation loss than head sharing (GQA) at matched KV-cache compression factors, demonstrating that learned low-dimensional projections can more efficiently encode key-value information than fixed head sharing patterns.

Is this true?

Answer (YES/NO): NO